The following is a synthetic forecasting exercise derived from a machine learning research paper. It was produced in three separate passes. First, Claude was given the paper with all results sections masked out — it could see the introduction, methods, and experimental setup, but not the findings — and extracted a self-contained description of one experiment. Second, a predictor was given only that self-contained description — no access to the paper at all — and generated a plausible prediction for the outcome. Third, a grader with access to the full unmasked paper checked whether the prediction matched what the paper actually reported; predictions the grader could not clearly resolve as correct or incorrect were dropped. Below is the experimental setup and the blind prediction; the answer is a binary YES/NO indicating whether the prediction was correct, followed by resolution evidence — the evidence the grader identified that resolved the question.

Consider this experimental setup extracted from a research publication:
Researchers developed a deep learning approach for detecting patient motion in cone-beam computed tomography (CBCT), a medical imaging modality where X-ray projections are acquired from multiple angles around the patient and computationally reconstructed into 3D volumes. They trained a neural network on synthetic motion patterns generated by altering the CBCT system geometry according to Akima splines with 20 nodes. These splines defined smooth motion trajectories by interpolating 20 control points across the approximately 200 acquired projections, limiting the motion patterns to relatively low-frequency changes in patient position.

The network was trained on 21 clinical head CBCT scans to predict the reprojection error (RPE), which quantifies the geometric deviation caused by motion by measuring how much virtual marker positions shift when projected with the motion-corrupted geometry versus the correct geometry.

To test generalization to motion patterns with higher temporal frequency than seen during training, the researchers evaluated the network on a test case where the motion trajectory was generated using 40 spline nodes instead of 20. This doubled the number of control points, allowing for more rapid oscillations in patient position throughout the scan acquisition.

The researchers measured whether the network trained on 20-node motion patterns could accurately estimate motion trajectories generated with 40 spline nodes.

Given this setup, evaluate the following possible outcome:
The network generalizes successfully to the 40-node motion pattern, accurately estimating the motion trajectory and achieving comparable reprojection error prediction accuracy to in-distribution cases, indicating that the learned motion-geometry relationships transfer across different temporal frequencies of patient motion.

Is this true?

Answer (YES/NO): NO